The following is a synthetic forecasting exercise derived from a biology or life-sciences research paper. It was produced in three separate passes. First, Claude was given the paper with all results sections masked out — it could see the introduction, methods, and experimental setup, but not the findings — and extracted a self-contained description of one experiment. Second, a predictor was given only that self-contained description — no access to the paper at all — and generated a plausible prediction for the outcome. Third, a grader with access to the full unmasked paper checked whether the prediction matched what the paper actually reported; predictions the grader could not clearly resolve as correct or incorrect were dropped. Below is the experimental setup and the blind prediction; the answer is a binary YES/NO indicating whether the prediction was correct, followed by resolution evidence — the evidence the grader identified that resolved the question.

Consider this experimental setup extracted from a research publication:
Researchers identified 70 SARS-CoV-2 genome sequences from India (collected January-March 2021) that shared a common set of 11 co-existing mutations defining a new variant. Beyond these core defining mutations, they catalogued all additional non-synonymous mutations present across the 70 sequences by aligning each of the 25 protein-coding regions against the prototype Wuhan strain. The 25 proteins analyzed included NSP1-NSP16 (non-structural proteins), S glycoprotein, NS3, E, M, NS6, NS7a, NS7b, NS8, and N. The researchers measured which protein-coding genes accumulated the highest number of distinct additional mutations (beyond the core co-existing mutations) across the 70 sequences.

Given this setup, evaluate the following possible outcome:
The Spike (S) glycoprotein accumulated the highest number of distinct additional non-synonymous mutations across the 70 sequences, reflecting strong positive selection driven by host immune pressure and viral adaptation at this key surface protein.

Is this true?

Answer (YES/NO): NO